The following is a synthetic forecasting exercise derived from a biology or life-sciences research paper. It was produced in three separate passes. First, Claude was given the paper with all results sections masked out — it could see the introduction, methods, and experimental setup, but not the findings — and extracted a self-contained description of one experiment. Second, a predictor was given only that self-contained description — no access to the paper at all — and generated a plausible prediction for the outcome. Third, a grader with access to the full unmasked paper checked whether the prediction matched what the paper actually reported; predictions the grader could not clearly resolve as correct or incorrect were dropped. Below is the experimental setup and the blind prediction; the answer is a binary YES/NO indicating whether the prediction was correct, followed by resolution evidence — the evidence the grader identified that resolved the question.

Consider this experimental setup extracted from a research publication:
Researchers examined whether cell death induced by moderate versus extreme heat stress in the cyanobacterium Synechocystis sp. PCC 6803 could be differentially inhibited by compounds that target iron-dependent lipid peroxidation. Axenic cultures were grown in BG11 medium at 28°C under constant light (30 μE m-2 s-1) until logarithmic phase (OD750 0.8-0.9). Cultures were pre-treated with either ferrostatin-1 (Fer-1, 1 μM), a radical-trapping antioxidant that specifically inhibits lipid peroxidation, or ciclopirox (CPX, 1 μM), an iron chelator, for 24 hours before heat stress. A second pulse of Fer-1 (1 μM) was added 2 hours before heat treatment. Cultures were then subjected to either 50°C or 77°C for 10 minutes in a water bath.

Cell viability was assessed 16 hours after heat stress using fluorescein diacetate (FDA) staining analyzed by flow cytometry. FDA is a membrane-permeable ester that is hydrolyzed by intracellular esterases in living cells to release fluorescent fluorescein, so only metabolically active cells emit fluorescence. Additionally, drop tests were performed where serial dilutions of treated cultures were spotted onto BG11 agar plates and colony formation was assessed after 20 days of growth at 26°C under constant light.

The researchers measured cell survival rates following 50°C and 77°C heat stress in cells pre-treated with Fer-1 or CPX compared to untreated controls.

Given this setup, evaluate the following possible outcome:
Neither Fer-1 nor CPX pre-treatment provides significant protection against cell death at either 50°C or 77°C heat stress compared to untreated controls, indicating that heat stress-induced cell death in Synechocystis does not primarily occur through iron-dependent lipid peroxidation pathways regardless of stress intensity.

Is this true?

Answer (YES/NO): NO